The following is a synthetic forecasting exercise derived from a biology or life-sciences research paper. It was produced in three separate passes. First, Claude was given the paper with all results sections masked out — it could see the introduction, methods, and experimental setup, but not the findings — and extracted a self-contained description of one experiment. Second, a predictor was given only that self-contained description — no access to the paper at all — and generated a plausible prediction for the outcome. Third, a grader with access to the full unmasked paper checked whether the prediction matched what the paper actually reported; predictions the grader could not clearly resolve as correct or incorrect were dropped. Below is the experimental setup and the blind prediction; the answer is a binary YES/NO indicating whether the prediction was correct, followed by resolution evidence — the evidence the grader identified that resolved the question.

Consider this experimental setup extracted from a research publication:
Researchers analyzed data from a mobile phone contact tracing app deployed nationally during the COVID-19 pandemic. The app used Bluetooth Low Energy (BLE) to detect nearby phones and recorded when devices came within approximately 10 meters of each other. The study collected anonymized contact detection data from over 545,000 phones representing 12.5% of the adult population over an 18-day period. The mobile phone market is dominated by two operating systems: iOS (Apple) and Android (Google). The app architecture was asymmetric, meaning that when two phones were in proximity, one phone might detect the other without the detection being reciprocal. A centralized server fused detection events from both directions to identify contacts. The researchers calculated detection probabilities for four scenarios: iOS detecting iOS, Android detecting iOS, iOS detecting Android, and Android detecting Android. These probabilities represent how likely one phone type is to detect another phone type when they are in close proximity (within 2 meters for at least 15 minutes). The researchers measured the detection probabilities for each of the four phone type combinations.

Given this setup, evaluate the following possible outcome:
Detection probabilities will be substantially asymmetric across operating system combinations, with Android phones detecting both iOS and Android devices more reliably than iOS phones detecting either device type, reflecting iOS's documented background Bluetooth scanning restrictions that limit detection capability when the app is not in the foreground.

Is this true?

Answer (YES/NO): NO